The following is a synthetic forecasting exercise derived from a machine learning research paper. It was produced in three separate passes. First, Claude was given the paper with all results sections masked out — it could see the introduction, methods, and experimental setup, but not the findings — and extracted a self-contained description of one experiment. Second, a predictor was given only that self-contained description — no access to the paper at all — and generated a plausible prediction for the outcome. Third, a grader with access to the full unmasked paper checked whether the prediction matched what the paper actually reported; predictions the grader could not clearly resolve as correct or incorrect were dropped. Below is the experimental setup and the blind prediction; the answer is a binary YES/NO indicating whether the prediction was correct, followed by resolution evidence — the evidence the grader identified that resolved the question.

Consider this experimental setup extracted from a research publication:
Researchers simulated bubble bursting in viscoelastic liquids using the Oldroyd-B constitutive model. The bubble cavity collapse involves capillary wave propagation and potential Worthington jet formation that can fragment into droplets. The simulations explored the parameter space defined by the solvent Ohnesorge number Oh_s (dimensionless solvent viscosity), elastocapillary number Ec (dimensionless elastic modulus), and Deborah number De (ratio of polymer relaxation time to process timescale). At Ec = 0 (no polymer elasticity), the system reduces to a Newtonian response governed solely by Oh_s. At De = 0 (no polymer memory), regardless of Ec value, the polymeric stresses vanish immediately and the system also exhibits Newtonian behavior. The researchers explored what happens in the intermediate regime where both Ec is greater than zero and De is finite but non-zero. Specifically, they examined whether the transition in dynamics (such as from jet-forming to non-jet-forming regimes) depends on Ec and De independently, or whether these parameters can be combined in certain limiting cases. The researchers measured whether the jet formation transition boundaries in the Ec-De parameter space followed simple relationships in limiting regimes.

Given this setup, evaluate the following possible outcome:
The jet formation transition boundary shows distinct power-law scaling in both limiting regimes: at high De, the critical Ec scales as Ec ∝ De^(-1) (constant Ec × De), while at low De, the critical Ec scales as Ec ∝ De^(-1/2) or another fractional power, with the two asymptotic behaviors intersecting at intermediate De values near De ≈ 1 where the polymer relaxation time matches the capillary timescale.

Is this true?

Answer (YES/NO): NO